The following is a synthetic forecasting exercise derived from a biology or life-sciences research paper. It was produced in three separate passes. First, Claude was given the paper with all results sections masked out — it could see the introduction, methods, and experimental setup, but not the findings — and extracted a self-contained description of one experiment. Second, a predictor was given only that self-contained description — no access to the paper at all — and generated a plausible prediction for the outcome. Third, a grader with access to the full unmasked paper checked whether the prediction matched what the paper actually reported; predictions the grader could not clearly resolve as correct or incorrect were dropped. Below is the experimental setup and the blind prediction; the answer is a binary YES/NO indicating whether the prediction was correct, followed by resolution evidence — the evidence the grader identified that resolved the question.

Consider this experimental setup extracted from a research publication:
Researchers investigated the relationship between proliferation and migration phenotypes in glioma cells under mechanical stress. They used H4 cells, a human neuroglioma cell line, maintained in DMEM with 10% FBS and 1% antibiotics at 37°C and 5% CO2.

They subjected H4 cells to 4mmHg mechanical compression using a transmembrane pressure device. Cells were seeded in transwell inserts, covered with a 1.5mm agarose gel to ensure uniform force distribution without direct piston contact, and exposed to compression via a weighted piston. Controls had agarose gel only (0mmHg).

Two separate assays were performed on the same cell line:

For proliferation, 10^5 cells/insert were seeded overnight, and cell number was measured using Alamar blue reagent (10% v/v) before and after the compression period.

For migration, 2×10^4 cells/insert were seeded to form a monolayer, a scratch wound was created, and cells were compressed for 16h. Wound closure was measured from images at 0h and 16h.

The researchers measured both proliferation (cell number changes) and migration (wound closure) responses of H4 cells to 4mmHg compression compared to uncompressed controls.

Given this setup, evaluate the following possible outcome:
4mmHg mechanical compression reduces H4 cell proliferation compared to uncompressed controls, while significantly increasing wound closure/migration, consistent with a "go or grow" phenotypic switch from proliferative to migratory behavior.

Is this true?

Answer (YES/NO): YES